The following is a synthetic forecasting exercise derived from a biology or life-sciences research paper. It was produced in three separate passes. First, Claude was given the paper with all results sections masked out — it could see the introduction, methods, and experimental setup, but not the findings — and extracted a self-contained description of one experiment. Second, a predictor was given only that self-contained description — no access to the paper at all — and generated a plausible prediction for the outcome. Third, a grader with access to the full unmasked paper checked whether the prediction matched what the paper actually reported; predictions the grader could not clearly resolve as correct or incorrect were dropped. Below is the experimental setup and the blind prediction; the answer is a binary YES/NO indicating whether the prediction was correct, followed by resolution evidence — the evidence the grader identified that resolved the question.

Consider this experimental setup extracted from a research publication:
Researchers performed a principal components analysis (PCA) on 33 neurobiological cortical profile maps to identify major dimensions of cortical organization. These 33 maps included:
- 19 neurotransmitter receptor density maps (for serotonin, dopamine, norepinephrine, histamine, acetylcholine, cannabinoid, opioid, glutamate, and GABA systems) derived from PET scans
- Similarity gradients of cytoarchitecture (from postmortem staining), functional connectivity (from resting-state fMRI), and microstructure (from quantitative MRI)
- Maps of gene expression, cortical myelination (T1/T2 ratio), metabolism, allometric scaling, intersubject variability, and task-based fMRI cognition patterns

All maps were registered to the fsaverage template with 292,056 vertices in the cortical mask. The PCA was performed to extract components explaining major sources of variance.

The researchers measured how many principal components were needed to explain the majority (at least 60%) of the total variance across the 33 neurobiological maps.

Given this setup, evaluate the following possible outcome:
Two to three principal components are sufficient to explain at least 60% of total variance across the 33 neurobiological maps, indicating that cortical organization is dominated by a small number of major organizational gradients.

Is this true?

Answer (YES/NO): NO